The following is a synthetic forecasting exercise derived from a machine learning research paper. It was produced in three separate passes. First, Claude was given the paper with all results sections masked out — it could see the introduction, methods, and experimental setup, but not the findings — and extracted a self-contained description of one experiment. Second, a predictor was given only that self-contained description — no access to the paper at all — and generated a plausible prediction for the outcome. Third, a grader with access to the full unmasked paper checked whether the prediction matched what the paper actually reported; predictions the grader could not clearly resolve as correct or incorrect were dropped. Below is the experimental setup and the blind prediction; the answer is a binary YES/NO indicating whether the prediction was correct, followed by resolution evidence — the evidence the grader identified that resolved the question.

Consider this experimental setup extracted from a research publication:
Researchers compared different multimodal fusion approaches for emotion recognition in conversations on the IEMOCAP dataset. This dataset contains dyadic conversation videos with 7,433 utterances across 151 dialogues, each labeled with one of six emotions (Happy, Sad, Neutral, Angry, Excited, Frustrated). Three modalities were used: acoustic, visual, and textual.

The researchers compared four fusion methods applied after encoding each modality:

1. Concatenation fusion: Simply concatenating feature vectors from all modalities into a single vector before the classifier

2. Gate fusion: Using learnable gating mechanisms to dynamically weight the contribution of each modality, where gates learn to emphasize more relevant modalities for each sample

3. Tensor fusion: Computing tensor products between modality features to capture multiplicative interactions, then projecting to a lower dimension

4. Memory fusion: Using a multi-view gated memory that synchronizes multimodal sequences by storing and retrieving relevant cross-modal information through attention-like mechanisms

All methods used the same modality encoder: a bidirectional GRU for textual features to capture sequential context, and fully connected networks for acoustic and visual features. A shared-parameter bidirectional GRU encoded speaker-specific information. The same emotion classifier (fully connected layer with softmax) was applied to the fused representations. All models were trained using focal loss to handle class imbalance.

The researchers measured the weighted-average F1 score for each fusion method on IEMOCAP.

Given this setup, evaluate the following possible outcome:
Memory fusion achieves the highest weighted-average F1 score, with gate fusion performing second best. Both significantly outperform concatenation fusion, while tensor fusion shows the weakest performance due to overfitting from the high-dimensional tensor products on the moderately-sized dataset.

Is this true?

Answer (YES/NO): NO